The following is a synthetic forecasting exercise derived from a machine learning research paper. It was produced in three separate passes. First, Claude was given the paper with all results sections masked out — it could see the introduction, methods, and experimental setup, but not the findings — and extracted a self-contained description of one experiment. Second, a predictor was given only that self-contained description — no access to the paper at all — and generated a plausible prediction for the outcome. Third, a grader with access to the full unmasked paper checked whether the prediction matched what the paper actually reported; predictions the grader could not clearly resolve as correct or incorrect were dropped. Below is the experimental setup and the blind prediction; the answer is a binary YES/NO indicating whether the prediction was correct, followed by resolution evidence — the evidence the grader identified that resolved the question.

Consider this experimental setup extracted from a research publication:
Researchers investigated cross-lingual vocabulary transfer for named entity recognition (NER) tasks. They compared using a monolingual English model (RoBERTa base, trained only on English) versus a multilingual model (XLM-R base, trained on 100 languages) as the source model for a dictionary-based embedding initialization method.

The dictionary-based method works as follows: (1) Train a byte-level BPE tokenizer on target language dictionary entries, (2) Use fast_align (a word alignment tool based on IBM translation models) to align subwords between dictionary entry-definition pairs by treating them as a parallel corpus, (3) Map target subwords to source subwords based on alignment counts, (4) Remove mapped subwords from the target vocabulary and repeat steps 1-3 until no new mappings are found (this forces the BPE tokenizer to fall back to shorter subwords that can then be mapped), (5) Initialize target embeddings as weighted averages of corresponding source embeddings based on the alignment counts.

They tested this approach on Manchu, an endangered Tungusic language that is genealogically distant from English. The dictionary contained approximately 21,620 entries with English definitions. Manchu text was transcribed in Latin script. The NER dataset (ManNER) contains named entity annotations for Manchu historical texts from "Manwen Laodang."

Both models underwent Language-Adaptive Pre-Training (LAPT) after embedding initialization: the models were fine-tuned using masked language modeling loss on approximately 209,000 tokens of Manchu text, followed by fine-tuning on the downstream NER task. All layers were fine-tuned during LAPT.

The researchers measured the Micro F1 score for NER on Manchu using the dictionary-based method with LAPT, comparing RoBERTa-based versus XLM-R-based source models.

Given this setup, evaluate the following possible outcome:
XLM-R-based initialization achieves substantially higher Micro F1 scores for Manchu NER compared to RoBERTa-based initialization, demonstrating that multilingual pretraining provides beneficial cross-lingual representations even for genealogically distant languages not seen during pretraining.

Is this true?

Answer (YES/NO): NO